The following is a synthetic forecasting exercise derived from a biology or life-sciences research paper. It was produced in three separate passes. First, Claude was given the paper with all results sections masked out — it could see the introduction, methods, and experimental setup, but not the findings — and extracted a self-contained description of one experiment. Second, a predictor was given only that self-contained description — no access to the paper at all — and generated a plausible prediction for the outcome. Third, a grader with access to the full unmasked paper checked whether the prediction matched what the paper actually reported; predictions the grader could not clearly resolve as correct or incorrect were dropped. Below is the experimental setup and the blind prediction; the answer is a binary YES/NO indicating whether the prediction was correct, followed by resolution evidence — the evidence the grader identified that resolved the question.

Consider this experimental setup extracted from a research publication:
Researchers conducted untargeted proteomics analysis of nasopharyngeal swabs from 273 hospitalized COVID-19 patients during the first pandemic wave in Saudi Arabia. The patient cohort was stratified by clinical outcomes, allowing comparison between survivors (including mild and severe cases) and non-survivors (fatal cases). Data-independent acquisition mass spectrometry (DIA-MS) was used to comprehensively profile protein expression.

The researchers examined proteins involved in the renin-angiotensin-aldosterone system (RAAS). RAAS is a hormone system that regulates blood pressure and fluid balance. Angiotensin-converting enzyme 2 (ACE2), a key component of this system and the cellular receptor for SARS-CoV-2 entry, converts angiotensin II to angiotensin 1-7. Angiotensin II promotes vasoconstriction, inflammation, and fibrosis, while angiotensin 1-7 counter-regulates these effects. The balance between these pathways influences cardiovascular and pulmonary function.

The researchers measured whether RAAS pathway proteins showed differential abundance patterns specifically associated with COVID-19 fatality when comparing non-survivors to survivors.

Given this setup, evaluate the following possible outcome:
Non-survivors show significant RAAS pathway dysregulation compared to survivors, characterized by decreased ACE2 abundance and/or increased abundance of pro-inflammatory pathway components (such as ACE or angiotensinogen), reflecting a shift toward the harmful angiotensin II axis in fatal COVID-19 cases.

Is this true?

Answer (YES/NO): YES